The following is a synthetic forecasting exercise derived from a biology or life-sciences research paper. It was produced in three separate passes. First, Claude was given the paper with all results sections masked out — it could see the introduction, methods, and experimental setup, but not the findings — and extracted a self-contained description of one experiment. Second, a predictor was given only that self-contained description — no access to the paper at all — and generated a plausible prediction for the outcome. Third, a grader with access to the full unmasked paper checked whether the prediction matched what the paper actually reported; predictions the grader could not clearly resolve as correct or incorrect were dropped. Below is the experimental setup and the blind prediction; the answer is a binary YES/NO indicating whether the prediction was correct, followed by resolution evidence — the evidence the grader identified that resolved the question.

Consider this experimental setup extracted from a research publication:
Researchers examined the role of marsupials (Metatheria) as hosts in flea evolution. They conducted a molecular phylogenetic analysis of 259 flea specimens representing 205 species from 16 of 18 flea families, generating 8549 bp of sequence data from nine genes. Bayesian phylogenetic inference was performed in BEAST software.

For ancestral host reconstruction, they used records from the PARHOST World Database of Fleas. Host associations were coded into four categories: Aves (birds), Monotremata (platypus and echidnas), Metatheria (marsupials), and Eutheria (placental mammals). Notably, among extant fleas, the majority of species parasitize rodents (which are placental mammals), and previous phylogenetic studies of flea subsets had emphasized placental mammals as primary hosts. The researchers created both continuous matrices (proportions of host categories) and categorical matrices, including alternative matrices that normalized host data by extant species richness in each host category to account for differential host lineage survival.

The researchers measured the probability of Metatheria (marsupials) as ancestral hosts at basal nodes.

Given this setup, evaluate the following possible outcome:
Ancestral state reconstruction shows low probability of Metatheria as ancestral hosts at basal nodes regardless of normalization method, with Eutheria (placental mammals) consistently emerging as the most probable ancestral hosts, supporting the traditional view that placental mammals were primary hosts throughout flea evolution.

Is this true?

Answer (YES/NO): NO